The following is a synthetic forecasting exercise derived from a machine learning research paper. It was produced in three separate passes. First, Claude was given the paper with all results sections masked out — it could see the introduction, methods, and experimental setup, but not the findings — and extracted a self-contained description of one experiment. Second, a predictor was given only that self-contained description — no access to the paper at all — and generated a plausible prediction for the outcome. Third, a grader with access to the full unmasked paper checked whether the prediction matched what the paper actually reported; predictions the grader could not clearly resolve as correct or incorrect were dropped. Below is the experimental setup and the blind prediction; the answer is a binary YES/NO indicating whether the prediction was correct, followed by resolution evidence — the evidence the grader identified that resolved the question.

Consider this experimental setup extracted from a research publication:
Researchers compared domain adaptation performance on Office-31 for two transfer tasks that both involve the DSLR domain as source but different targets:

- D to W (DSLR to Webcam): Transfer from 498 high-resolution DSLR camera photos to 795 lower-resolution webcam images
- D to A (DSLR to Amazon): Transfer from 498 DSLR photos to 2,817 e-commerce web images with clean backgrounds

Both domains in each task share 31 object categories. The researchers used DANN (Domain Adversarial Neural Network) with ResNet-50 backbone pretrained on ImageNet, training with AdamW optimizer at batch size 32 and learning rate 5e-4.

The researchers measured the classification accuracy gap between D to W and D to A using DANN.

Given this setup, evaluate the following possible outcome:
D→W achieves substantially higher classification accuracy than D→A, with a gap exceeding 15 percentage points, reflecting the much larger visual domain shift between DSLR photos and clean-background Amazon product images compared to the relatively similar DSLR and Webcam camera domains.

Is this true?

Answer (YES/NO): YES